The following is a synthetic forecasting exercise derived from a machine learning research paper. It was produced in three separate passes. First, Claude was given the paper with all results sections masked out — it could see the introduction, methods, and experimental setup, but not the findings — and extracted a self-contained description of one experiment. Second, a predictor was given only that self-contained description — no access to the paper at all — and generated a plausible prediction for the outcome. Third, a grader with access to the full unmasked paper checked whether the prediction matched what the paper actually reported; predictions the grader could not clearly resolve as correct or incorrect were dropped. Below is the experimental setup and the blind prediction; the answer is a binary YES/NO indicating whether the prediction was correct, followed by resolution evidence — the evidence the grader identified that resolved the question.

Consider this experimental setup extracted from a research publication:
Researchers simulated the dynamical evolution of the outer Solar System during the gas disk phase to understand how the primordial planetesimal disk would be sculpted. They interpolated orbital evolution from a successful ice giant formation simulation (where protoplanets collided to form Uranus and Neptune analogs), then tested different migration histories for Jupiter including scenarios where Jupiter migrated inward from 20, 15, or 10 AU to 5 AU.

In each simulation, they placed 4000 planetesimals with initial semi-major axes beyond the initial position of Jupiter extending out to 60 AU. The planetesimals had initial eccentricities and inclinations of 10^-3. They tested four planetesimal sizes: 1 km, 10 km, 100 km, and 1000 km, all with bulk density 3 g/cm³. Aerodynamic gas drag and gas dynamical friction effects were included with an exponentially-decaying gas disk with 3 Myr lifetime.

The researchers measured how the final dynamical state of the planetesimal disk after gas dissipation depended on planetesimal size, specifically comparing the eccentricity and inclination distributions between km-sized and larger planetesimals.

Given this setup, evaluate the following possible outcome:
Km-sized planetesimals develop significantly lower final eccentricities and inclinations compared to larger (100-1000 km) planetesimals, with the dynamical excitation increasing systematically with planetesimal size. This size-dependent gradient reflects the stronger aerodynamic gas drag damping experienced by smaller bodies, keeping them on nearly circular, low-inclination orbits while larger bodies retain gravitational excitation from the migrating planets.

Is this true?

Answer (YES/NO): YES